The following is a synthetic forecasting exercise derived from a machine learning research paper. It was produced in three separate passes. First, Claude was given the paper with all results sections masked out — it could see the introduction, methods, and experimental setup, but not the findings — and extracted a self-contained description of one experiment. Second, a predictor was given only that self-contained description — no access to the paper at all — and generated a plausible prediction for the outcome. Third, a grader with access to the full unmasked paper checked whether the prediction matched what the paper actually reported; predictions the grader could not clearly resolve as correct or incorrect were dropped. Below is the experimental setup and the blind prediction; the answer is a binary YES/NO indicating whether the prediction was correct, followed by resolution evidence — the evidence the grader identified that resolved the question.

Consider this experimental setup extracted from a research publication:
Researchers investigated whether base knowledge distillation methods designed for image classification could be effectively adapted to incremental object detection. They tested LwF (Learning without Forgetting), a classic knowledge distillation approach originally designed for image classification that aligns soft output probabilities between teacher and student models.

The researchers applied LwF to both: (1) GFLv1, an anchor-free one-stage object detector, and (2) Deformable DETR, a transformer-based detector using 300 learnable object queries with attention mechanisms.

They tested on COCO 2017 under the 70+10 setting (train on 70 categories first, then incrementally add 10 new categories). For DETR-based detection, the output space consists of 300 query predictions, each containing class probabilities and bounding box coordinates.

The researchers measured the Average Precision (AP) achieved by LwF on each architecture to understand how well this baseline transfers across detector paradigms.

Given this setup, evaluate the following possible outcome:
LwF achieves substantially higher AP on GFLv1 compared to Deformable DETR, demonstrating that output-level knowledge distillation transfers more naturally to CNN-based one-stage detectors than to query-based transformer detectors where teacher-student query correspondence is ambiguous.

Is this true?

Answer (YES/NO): NO